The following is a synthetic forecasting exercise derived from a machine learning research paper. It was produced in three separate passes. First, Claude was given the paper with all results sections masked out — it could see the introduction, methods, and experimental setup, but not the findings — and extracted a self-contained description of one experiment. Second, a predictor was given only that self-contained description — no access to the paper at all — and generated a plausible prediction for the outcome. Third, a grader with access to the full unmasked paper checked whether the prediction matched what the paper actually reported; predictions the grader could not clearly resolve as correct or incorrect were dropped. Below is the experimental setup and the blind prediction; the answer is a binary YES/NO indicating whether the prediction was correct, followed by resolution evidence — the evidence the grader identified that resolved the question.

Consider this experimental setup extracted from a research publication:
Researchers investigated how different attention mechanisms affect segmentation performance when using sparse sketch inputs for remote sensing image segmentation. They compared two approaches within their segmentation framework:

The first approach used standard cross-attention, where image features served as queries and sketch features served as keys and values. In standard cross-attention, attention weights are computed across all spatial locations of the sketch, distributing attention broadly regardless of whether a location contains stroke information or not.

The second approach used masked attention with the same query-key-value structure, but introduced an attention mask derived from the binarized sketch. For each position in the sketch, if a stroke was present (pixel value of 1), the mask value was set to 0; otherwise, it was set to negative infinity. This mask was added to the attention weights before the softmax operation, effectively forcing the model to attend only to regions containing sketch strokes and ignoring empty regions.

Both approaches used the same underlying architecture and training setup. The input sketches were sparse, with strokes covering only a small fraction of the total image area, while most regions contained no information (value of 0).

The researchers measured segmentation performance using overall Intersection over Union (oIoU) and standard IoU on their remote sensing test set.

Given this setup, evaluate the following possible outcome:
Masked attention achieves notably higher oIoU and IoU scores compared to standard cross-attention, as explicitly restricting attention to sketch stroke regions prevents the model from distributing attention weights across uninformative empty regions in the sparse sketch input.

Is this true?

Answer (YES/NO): YES